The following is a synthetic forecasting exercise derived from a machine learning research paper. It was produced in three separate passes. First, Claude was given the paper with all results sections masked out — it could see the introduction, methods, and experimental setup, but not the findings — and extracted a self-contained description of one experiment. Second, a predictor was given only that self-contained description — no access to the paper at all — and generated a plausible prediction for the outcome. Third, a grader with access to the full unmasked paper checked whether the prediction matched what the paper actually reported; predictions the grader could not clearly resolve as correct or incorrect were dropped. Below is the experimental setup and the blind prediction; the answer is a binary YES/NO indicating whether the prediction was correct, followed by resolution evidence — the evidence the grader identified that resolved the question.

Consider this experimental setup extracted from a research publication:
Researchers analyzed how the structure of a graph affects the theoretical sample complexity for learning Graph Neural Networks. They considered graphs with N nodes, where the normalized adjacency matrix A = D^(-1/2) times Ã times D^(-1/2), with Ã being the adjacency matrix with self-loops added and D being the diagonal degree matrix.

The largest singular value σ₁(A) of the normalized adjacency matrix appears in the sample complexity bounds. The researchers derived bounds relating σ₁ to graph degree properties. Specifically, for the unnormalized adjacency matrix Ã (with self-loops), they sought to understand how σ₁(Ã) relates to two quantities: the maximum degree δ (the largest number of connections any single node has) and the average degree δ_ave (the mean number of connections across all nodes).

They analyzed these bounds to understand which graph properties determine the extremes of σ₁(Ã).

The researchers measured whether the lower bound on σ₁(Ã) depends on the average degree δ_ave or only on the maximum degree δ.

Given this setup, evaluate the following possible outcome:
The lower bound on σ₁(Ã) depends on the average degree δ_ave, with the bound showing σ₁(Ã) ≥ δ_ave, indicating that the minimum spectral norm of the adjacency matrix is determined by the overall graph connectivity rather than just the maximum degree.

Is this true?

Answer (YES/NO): NO